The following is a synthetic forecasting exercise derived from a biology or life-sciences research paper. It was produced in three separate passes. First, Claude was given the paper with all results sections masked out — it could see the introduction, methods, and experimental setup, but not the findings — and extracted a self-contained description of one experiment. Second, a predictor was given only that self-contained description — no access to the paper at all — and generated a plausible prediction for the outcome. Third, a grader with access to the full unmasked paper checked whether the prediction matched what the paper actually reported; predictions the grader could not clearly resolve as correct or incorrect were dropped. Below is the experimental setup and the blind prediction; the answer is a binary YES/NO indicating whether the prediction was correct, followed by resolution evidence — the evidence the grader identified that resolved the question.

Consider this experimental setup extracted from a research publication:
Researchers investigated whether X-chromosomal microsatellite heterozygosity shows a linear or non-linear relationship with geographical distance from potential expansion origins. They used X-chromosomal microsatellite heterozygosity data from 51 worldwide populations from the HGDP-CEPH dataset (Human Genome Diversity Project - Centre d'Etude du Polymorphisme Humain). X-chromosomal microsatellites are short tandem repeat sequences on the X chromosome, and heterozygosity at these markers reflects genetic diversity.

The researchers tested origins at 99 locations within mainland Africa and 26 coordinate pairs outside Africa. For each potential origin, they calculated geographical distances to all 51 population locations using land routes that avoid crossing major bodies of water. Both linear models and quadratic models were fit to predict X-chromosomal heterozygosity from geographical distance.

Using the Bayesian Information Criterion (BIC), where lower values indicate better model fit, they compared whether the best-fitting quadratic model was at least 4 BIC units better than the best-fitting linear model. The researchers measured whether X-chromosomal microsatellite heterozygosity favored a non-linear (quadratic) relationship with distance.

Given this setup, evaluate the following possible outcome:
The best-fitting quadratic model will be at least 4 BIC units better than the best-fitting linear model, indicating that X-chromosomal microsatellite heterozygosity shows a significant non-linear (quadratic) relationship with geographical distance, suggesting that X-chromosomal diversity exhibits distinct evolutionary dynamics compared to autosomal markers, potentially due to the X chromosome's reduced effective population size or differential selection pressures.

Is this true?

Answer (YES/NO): NO